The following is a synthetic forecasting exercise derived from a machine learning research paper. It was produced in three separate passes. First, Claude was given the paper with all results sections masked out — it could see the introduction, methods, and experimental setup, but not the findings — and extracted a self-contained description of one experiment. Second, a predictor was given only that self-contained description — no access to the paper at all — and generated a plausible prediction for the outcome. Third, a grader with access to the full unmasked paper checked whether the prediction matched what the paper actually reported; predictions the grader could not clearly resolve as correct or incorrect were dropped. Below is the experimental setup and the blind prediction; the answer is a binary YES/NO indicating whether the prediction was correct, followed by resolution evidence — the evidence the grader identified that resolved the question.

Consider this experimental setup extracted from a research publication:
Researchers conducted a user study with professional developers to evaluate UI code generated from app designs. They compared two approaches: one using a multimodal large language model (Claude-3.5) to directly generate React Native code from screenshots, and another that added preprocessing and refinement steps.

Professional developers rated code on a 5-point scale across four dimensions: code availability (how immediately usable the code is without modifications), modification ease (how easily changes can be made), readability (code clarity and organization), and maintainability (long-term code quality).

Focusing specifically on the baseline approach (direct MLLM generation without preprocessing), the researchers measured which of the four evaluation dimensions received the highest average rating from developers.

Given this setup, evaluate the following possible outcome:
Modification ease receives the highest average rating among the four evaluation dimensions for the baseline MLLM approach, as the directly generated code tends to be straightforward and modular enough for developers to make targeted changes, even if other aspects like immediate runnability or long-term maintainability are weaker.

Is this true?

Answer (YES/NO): NO